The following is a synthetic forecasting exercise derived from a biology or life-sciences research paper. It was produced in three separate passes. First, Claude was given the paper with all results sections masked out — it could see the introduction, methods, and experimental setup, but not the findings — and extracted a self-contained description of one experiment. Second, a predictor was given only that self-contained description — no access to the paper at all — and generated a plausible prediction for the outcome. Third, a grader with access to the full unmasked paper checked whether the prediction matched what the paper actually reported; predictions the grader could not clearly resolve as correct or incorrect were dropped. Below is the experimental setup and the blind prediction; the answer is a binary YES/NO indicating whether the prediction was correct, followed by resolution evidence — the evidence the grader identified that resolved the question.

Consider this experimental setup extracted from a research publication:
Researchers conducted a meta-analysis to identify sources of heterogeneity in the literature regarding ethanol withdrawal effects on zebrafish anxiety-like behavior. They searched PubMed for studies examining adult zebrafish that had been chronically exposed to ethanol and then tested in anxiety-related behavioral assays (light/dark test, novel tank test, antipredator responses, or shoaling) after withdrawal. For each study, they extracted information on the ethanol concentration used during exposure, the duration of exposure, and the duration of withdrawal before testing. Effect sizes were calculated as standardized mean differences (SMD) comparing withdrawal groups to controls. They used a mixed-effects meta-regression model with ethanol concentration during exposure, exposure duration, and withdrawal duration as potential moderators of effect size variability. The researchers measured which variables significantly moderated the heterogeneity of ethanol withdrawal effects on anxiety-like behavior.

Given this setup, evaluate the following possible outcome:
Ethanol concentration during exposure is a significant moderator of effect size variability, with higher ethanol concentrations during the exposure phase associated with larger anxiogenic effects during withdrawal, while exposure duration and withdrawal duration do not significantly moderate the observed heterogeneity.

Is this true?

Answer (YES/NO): NO